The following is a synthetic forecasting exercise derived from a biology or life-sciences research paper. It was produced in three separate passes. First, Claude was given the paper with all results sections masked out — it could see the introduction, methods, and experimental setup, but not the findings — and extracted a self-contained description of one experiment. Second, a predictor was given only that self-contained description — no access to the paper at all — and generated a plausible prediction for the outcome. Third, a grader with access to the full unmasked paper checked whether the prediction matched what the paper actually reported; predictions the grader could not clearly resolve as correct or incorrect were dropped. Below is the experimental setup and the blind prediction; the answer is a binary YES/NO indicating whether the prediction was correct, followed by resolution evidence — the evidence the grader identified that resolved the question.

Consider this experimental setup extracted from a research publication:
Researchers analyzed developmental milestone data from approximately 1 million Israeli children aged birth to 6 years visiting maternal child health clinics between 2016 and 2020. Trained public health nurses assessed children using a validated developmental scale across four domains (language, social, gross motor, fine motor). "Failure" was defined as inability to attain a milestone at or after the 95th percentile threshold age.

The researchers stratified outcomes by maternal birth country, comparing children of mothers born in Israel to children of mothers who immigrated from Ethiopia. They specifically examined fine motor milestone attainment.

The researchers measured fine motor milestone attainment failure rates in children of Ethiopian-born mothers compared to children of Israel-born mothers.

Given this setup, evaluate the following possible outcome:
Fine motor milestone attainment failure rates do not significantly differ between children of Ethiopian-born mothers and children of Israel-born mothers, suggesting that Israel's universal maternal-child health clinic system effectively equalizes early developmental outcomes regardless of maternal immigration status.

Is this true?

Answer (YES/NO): NO